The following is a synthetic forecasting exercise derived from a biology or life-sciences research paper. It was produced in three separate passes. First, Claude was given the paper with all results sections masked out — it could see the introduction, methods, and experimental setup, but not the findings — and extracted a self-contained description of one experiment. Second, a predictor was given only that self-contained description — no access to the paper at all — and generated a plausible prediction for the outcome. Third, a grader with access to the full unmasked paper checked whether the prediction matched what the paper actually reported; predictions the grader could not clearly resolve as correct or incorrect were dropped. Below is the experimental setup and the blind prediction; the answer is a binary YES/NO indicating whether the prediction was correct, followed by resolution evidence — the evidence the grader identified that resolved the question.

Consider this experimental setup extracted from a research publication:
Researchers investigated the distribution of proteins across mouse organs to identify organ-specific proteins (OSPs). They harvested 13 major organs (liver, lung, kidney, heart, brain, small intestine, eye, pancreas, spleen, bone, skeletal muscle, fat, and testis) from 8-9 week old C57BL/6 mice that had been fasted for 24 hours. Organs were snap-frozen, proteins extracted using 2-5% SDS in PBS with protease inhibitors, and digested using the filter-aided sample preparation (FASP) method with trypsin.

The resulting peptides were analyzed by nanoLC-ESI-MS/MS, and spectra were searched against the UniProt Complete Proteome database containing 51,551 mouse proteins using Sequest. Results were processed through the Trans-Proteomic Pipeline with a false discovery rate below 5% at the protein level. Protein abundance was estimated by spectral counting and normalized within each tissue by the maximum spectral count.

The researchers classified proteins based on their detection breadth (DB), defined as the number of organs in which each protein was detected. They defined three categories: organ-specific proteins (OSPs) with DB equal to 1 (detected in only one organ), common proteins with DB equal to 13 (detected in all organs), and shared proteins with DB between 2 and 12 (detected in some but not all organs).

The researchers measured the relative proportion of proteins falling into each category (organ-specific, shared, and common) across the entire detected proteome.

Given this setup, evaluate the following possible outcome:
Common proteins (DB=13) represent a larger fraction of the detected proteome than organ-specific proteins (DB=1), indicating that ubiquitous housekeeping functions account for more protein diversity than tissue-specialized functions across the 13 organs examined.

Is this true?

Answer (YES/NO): NO